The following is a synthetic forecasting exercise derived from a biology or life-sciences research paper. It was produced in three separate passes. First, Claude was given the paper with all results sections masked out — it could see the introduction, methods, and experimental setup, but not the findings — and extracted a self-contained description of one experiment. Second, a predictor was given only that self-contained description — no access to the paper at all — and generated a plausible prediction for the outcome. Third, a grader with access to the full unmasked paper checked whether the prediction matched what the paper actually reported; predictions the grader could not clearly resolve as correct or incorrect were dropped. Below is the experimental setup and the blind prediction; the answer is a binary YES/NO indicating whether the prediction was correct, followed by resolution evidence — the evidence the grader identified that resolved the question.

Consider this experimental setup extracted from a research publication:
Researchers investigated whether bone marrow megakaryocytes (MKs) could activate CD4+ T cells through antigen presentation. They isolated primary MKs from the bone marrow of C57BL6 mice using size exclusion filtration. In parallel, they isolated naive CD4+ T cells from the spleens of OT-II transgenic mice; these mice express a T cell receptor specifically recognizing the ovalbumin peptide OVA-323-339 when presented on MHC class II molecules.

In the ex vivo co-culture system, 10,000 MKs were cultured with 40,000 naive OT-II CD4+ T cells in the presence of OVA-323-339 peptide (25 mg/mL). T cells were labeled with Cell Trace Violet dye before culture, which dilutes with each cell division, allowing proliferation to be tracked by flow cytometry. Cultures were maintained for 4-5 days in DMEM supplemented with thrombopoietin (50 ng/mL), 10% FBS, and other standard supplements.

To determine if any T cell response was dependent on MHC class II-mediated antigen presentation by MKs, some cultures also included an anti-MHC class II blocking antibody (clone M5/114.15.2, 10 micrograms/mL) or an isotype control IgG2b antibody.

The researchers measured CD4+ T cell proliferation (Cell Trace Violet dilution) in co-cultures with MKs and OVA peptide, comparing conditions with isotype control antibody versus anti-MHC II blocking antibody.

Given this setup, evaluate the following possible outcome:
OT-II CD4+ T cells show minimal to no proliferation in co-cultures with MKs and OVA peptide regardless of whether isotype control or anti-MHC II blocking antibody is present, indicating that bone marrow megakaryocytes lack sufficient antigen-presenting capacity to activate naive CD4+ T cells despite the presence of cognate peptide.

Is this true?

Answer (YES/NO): NO